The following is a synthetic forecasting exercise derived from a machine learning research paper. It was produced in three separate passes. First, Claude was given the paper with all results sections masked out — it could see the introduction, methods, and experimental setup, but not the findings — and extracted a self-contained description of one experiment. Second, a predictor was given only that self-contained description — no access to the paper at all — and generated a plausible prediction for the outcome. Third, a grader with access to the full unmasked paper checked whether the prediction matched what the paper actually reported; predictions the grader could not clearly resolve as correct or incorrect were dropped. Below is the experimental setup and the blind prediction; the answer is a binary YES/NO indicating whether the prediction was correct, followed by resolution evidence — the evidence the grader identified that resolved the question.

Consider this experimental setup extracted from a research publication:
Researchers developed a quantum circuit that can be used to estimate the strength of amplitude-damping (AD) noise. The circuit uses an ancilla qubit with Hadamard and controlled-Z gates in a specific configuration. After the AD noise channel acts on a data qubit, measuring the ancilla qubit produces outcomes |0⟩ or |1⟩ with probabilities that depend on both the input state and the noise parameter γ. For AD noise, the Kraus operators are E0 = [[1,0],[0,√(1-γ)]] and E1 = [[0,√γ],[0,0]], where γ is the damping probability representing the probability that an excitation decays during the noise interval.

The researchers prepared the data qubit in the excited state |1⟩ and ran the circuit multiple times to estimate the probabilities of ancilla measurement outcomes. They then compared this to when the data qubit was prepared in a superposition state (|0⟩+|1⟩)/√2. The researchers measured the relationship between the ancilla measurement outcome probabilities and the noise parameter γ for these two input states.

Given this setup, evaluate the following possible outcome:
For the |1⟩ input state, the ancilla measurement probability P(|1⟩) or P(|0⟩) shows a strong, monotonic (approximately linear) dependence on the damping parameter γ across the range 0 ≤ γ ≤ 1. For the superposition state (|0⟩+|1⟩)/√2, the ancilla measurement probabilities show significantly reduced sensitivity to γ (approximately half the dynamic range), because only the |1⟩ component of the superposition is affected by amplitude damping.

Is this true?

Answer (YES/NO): YES